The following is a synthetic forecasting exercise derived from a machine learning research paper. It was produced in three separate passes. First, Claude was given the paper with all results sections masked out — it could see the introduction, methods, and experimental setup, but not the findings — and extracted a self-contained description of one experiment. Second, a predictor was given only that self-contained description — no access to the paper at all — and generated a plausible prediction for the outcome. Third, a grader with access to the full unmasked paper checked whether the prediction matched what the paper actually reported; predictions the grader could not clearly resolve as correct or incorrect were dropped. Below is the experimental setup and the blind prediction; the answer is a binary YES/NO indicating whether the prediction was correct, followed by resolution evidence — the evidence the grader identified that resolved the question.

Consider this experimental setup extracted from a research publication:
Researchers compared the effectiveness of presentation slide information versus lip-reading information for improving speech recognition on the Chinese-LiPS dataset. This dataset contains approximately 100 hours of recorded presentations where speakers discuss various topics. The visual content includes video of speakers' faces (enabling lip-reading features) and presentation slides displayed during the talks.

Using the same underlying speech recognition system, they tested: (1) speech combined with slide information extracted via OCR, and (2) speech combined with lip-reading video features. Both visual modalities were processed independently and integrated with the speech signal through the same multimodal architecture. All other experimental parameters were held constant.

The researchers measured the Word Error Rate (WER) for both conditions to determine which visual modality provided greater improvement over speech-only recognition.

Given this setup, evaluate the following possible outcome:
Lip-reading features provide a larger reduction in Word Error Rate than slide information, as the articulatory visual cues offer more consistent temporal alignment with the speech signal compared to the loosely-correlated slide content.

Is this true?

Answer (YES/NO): NO